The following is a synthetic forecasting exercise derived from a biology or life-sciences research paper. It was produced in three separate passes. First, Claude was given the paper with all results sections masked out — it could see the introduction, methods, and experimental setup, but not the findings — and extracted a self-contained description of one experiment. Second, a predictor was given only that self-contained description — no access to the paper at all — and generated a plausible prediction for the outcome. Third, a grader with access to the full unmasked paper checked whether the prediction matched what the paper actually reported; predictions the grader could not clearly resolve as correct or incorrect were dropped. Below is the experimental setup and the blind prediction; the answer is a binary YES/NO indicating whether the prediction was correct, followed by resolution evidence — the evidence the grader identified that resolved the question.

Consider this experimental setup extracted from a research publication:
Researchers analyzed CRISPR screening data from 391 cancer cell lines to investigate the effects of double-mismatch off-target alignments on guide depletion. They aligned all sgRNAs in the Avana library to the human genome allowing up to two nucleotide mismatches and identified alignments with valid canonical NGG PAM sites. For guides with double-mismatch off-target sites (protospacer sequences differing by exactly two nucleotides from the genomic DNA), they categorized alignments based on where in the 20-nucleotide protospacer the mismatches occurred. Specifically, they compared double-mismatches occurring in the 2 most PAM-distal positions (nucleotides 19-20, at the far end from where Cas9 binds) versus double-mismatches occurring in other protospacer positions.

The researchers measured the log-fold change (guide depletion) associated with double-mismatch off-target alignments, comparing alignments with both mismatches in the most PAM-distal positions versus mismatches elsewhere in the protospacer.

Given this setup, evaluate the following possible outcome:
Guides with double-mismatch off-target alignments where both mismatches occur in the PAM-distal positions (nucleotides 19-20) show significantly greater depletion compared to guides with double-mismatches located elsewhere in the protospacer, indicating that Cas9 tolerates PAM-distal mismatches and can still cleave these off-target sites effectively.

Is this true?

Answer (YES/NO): YES